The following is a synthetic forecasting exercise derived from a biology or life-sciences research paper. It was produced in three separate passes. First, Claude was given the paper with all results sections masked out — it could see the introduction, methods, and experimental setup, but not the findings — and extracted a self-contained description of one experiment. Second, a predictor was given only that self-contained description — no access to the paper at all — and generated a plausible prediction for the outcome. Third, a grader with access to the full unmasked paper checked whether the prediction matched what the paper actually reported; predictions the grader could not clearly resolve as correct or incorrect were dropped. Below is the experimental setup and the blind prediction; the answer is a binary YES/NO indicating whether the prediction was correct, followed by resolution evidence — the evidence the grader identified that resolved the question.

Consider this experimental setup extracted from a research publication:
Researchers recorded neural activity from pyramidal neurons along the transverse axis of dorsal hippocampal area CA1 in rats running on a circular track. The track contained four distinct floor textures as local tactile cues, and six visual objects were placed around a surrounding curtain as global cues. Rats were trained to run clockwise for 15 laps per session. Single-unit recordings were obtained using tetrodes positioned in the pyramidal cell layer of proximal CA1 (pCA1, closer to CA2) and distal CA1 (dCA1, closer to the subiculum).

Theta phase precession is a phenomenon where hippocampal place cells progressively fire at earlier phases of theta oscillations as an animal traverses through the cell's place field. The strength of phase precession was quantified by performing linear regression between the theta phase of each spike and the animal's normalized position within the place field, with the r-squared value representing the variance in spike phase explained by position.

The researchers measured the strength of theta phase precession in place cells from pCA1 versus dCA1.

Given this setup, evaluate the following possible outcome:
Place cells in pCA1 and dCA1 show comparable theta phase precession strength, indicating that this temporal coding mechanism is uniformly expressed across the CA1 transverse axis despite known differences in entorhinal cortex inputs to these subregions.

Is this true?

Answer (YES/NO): YES